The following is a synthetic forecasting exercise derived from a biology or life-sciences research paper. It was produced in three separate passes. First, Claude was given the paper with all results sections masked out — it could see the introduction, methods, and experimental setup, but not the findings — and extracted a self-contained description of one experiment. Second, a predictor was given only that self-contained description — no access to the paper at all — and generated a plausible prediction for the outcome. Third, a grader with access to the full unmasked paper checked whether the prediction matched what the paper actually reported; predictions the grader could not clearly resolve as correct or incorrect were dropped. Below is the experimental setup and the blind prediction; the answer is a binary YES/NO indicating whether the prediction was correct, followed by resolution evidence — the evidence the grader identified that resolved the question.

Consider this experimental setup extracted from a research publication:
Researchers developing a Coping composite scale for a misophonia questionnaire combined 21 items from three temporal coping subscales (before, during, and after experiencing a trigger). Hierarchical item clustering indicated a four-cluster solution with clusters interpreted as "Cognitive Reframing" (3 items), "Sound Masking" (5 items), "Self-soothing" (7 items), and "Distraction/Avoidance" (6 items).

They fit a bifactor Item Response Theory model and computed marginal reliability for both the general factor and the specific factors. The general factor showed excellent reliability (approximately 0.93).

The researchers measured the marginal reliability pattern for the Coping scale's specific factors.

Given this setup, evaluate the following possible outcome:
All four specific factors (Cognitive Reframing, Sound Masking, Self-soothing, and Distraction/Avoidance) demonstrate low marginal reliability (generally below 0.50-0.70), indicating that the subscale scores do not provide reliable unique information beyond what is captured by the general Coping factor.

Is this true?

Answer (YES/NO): NO